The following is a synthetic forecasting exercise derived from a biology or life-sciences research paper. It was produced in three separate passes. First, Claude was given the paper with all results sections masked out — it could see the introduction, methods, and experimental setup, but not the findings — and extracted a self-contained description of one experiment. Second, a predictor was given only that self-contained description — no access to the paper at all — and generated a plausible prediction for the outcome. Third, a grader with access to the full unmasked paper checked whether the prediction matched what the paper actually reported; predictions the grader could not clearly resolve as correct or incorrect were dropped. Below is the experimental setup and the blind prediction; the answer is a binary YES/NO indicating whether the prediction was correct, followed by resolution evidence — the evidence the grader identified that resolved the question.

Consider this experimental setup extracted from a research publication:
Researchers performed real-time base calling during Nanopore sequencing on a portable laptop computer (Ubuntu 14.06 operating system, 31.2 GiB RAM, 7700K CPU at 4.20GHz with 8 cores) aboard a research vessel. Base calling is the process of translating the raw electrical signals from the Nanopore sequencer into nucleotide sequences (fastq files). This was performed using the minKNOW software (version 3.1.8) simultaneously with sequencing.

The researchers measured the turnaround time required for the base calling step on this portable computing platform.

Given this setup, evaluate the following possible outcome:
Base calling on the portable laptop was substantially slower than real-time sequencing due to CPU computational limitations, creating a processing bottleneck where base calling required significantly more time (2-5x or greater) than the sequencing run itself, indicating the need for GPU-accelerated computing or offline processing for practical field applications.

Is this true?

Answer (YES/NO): YES